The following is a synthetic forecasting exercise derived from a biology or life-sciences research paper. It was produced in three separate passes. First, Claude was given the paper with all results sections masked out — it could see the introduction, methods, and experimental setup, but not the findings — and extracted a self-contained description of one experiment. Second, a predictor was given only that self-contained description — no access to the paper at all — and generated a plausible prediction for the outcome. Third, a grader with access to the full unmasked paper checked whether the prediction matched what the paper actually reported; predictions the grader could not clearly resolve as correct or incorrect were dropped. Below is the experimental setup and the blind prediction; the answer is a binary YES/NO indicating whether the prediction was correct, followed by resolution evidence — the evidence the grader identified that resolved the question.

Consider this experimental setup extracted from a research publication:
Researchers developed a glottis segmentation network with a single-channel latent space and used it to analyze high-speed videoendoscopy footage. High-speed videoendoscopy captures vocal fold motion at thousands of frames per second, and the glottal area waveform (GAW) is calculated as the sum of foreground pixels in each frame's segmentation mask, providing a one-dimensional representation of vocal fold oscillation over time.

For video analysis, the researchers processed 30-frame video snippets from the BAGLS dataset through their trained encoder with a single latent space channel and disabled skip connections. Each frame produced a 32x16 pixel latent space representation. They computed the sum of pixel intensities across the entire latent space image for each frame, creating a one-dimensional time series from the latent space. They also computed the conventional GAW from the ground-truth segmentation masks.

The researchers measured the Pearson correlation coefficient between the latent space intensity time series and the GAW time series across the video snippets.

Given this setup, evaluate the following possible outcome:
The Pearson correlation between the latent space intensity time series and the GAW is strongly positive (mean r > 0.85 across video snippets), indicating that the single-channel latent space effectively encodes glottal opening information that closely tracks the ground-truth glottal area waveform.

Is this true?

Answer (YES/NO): NO